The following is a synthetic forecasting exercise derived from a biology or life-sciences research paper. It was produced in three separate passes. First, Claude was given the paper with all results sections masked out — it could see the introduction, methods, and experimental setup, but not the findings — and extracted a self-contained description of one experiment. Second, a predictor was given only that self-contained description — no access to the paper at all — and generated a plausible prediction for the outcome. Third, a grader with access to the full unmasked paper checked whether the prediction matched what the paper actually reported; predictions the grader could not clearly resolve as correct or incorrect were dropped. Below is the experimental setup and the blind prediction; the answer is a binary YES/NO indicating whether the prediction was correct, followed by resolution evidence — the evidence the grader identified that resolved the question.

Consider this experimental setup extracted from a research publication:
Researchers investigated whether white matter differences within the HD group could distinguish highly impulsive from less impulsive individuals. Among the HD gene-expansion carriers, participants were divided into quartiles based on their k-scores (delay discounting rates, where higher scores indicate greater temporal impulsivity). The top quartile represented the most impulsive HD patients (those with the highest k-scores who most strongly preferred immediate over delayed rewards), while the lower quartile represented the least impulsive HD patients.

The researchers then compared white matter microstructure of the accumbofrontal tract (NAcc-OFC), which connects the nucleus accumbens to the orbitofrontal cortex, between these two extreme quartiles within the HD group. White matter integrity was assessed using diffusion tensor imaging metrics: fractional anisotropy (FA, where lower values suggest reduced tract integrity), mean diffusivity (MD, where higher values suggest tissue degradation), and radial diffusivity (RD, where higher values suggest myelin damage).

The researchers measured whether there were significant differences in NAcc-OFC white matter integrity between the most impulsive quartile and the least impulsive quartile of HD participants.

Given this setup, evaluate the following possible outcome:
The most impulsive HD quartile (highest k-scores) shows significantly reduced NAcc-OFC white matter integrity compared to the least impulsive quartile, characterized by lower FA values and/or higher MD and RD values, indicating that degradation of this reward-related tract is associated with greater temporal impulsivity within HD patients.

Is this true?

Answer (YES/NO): NO